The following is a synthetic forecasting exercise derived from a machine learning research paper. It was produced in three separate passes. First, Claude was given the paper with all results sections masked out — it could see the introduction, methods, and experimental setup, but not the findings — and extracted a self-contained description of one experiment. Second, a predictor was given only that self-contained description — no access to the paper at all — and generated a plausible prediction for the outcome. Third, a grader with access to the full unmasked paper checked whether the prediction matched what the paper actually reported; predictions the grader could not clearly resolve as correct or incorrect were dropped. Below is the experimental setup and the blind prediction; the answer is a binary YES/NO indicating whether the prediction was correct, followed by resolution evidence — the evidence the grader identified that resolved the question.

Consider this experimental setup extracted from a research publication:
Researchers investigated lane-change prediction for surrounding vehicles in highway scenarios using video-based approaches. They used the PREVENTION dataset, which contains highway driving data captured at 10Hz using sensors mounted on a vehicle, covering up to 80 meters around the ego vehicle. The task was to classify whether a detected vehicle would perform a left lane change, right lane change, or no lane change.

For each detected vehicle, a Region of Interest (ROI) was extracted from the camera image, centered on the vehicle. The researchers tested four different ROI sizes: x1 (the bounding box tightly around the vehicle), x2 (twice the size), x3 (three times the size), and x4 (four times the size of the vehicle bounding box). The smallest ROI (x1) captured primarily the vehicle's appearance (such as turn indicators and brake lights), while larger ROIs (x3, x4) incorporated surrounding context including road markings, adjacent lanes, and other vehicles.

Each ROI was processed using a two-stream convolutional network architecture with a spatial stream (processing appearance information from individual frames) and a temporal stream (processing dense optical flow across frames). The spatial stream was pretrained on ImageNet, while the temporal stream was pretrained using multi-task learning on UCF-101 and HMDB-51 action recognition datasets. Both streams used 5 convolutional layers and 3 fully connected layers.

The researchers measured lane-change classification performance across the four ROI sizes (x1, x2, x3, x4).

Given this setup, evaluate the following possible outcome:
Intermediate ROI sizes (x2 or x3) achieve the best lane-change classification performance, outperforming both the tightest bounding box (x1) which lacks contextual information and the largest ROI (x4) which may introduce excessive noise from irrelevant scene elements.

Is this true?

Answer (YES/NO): NO